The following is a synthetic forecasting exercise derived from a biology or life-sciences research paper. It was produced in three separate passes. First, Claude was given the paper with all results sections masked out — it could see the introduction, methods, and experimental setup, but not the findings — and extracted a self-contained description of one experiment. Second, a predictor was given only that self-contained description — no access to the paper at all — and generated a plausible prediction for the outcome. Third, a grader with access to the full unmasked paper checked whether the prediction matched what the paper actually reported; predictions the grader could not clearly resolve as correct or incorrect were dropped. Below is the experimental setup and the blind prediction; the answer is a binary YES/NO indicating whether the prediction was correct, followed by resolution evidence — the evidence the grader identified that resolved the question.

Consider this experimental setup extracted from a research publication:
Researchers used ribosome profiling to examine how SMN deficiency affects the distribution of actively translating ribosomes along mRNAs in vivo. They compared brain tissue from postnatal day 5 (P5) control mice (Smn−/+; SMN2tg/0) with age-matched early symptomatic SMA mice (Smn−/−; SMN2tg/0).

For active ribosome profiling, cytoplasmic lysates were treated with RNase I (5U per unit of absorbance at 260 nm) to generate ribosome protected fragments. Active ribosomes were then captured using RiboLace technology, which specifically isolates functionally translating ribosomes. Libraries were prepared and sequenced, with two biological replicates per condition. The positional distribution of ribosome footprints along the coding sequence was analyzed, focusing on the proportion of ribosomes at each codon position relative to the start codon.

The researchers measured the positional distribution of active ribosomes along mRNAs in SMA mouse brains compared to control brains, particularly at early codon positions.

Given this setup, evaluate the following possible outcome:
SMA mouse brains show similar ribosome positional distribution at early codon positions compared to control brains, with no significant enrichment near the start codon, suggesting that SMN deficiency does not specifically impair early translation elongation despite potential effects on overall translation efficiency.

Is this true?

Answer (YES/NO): NO